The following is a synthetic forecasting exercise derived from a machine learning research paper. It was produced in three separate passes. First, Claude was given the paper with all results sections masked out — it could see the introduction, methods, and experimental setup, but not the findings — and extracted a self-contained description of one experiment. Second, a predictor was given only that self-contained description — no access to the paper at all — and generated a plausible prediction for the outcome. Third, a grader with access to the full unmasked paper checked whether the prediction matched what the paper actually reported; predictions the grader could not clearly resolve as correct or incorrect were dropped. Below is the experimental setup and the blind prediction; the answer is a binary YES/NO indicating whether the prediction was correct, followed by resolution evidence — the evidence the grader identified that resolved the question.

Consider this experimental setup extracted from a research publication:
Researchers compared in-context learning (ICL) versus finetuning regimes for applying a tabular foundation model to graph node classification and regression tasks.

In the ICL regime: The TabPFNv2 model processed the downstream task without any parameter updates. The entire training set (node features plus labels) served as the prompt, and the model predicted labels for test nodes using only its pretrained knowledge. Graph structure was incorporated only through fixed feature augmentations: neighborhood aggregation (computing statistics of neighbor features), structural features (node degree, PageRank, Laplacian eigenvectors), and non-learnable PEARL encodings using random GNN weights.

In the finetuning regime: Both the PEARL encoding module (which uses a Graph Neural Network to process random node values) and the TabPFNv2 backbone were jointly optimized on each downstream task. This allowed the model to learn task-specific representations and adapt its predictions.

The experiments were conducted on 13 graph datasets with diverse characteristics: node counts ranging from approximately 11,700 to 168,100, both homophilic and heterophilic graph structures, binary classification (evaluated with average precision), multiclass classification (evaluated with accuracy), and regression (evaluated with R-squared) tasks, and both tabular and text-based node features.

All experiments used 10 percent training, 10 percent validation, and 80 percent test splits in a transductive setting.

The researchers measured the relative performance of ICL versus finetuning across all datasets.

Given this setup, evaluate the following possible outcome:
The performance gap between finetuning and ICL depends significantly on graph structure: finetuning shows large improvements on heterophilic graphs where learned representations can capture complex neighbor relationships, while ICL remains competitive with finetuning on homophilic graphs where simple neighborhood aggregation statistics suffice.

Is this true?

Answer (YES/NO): NO